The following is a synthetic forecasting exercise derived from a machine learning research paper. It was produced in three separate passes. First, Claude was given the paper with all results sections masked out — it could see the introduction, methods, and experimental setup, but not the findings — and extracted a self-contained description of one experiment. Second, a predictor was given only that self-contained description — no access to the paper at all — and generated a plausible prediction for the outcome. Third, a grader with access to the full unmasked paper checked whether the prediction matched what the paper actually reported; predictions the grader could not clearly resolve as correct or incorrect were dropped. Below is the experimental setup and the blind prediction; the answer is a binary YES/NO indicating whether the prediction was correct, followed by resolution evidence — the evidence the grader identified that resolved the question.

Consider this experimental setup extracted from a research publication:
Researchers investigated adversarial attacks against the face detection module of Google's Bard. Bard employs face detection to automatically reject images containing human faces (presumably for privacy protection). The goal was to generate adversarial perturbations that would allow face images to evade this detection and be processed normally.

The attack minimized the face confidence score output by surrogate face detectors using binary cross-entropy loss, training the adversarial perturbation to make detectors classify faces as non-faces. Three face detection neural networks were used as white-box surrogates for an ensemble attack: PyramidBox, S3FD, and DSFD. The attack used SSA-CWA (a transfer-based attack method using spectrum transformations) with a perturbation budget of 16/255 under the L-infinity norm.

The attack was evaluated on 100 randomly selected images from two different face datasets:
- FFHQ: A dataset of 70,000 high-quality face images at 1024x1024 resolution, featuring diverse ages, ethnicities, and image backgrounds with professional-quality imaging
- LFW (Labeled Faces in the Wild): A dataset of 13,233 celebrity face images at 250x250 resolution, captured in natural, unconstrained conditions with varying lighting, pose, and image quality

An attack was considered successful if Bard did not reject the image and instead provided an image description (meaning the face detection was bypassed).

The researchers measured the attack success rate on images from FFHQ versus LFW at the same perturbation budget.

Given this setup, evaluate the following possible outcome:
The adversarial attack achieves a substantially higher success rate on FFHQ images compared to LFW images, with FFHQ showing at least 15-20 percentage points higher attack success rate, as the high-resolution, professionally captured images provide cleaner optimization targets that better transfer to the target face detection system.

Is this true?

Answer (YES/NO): NO